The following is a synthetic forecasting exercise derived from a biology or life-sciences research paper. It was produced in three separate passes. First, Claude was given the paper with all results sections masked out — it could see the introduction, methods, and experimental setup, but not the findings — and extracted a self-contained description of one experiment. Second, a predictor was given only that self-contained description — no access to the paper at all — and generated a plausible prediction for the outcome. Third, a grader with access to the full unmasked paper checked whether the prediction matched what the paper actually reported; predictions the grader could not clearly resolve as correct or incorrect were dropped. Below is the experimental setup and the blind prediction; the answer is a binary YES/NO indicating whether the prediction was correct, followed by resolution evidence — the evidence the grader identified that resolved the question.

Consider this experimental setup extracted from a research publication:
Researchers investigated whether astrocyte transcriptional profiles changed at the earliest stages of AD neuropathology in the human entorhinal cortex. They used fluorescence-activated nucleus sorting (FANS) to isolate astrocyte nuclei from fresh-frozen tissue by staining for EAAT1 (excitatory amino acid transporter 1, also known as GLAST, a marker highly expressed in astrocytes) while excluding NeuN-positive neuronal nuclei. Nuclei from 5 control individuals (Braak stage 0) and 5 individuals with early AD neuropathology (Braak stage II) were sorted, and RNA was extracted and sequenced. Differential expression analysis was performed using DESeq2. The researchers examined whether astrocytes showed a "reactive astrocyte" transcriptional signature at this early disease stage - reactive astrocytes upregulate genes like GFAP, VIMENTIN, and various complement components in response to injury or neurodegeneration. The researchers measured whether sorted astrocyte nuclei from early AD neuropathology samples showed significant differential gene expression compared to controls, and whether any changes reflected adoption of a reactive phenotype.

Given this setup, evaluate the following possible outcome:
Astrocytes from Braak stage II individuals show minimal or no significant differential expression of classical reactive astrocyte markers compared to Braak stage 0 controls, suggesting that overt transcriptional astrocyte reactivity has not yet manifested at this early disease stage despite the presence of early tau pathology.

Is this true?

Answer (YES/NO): YES